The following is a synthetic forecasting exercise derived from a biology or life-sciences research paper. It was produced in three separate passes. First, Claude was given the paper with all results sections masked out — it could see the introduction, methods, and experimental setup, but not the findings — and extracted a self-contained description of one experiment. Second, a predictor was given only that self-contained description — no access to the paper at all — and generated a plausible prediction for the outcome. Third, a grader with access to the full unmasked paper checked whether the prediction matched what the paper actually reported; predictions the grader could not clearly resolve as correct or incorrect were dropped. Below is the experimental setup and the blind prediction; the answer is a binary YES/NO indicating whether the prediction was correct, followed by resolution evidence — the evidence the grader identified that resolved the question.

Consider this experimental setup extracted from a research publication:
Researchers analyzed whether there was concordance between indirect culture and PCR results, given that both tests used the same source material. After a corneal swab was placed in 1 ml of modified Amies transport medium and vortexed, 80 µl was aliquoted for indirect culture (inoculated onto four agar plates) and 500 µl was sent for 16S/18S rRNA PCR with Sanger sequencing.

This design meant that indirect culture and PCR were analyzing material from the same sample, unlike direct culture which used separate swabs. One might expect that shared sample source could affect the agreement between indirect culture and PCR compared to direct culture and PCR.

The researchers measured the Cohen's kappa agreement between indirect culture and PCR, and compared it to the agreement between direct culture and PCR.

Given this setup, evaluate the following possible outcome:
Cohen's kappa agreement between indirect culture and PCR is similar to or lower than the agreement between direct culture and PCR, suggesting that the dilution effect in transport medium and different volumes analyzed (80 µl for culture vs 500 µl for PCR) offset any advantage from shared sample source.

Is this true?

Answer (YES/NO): NO